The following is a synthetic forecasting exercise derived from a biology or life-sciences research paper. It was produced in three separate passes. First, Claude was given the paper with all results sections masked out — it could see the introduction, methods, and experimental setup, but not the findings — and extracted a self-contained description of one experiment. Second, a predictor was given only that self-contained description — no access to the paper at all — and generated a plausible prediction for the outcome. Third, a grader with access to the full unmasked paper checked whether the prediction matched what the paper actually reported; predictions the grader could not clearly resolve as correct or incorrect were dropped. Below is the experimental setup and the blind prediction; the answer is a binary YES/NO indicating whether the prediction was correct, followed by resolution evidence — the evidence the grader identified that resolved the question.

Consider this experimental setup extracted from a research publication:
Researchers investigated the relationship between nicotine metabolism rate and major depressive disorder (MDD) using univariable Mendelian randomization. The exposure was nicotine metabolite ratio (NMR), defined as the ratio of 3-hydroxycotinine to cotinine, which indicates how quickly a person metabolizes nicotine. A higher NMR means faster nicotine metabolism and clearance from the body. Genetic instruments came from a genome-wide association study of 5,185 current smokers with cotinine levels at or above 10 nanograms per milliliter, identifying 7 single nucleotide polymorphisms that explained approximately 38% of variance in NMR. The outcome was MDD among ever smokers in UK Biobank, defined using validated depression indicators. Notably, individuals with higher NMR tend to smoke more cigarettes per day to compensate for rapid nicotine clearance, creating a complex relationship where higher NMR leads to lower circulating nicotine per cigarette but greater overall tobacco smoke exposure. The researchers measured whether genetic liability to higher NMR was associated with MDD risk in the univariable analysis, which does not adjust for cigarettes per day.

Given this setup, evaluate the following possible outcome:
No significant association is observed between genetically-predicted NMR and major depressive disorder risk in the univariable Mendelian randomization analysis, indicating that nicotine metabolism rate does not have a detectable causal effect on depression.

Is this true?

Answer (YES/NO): YES